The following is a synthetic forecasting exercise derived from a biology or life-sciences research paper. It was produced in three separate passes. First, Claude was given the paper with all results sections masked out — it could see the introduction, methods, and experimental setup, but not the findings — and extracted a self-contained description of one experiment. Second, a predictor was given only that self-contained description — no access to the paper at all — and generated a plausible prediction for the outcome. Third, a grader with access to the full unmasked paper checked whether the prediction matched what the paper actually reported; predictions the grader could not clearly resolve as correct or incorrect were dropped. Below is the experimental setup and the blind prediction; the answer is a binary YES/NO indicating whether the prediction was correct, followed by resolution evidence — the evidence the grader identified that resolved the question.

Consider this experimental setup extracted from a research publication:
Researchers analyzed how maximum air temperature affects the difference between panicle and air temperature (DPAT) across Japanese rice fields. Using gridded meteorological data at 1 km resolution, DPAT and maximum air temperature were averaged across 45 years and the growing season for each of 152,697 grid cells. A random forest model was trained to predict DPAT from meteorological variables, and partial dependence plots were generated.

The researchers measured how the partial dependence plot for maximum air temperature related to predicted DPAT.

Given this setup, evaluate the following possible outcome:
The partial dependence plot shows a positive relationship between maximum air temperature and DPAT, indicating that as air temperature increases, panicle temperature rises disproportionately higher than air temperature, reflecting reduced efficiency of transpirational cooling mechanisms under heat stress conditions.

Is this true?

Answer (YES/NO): NO